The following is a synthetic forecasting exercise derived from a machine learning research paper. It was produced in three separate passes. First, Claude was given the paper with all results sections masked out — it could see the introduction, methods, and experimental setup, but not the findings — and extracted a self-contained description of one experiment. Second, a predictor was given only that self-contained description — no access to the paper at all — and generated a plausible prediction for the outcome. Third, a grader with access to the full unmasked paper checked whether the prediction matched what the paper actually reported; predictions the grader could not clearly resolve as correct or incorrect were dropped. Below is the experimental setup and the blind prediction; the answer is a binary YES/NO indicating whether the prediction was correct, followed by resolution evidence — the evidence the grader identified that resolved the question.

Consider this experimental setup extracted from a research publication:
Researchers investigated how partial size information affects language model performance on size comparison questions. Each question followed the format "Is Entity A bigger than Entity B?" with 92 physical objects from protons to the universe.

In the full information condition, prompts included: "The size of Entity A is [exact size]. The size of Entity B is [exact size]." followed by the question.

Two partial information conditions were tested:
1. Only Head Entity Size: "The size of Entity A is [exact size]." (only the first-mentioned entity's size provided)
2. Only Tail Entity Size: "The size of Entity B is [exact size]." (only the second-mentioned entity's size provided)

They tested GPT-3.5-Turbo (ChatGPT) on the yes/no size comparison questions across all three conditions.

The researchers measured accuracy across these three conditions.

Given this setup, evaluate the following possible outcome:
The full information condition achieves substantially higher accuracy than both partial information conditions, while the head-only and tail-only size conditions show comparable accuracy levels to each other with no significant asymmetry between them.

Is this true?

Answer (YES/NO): NO